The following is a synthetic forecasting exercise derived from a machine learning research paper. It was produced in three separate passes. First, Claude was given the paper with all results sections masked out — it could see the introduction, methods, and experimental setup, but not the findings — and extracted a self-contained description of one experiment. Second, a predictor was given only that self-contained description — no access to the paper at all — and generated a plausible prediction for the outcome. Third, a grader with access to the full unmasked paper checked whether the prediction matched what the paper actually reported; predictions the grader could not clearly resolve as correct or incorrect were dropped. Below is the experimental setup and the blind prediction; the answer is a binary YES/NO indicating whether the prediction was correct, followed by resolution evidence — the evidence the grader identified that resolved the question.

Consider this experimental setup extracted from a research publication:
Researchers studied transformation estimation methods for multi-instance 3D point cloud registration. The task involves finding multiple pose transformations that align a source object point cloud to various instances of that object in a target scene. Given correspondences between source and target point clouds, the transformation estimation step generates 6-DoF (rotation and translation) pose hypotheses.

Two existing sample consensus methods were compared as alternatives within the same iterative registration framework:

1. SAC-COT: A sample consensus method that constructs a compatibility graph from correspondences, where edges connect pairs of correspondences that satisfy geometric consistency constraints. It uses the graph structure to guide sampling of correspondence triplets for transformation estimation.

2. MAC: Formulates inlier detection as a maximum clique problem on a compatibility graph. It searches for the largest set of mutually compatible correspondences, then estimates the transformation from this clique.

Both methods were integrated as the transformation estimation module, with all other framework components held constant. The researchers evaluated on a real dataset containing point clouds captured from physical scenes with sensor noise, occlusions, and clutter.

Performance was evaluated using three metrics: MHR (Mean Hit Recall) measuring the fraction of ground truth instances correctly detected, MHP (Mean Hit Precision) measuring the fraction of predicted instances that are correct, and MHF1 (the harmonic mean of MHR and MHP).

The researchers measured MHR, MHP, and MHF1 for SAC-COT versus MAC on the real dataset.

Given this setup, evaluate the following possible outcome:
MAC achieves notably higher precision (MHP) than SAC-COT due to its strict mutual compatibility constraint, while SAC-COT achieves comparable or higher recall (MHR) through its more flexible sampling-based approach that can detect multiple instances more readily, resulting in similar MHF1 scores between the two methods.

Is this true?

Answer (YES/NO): NO